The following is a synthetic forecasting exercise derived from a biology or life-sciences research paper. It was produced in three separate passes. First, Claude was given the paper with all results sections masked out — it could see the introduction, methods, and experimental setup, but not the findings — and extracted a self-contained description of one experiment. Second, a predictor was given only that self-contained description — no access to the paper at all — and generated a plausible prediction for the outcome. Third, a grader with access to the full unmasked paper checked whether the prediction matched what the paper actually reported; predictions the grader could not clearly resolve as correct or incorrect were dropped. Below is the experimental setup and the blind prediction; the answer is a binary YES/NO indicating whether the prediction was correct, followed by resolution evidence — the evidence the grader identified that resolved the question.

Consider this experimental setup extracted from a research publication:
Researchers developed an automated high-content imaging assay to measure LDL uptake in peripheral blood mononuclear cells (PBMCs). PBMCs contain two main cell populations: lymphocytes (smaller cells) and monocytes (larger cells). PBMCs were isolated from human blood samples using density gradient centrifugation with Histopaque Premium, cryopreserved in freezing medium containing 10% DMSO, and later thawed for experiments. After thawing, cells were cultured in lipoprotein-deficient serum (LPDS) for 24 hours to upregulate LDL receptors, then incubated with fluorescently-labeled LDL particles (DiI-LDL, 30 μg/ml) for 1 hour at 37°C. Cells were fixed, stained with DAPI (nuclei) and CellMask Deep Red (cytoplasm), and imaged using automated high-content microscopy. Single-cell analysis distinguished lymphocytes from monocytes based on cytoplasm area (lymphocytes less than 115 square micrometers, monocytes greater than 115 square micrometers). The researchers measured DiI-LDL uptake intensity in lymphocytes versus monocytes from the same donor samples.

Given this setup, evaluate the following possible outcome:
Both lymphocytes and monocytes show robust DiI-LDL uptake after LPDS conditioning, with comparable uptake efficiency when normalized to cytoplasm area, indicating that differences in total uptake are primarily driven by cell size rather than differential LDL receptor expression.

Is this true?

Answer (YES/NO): NO